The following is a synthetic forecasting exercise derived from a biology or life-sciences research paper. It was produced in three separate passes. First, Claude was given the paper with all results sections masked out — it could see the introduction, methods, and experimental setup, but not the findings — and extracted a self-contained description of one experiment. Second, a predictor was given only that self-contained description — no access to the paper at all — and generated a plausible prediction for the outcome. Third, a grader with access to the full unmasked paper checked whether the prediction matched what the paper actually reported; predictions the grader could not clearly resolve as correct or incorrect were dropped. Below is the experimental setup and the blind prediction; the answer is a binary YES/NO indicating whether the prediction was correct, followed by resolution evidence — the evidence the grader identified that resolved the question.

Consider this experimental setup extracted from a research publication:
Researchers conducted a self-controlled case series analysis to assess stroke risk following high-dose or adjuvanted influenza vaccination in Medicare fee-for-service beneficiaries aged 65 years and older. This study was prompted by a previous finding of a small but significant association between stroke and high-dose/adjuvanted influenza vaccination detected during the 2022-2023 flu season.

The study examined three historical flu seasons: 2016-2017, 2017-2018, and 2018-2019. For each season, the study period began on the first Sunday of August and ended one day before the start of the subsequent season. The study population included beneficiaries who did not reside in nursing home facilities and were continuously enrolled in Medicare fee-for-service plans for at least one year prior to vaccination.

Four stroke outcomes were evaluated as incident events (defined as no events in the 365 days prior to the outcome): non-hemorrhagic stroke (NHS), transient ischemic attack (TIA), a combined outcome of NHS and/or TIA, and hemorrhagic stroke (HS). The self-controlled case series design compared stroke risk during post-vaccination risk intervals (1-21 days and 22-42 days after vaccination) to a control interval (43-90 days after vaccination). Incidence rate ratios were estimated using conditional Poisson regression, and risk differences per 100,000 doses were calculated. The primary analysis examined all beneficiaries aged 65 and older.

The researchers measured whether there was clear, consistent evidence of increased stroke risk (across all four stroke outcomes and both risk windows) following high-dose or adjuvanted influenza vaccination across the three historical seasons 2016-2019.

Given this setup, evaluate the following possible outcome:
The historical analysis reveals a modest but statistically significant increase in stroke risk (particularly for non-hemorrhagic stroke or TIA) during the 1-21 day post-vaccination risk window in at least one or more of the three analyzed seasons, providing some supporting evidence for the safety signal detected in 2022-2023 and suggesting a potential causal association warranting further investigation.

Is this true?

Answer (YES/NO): NO